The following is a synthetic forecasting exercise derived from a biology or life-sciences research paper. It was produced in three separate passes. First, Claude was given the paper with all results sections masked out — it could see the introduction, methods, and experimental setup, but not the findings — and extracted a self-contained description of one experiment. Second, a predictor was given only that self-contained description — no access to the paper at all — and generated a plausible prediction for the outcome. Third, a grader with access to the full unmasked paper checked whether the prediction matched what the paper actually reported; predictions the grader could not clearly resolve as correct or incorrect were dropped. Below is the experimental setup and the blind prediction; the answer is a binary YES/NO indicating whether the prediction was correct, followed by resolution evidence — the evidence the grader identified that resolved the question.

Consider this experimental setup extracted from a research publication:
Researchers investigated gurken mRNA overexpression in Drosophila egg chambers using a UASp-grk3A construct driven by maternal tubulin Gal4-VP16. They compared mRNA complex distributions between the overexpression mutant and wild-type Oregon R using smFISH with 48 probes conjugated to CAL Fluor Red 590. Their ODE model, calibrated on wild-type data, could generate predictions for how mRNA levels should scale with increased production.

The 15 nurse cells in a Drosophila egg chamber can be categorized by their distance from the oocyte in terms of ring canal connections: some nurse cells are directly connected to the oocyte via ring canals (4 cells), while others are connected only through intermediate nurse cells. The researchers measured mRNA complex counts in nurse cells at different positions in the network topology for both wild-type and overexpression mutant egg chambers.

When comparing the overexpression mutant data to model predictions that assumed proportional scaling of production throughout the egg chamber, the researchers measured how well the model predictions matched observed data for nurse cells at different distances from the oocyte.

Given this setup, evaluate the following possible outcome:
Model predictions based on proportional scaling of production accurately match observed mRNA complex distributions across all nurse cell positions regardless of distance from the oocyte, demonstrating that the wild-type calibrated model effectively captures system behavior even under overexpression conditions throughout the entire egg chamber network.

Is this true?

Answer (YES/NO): NO